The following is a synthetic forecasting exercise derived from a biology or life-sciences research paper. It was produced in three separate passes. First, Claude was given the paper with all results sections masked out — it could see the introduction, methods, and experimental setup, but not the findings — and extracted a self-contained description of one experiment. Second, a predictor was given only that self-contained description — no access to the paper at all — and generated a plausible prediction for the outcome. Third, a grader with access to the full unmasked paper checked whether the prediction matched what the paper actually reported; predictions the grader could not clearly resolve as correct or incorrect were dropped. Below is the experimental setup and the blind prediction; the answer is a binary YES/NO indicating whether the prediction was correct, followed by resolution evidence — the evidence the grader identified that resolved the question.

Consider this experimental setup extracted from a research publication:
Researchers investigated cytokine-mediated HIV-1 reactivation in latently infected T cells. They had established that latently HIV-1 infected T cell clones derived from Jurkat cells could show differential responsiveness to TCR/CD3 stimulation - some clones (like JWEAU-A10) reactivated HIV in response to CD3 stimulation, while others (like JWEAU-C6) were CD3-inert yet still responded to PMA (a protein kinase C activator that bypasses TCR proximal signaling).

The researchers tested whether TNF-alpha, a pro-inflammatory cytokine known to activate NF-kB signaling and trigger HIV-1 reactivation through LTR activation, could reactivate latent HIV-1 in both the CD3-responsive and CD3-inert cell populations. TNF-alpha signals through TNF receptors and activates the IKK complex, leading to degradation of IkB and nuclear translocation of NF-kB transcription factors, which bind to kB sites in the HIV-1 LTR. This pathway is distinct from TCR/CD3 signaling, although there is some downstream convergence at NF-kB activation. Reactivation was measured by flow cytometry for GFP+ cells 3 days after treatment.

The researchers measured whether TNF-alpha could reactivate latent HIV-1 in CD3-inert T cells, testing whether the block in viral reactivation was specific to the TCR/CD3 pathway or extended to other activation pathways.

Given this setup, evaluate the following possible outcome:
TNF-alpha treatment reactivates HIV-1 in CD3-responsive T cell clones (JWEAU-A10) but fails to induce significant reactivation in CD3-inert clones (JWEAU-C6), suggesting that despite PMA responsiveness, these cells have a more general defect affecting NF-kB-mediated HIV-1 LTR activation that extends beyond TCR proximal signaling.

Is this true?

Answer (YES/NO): NO